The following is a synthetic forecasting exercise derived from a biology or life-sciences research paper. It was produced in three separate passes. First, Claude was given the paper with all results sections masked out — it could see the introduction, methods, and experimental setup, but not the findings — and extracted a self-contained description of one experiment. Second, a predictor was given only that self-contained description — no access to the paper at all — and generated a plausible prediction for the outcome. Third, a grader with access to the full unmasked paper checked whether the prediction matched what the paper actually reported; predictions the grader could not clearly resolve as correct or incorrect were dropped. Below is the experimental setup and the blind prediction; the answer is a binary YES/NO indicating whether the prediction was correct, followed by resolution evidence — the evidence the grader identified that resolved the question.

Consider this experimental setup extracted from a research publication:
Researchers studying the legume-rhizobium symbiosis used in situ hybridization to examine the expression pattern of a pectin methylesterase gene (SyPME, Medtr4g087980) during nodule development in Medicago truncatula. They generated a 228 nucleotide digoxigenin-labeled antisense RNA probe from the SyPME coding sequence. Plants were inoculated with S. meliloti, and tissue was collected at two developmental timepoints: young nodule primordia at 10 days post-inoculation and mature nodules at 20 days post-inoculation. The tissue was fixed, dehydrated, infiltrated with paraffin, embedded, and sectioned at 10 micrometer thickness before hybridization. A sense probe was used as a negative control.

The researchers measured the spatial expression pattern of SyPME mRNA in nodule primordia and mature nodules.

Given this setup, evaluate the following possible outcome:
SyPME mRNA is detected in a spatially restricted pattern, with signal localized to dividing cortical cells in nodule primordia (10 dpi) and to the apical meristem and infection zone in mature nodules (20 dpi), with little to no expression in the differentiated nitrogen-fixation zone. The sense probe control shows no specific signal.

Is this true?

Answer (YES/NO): NO